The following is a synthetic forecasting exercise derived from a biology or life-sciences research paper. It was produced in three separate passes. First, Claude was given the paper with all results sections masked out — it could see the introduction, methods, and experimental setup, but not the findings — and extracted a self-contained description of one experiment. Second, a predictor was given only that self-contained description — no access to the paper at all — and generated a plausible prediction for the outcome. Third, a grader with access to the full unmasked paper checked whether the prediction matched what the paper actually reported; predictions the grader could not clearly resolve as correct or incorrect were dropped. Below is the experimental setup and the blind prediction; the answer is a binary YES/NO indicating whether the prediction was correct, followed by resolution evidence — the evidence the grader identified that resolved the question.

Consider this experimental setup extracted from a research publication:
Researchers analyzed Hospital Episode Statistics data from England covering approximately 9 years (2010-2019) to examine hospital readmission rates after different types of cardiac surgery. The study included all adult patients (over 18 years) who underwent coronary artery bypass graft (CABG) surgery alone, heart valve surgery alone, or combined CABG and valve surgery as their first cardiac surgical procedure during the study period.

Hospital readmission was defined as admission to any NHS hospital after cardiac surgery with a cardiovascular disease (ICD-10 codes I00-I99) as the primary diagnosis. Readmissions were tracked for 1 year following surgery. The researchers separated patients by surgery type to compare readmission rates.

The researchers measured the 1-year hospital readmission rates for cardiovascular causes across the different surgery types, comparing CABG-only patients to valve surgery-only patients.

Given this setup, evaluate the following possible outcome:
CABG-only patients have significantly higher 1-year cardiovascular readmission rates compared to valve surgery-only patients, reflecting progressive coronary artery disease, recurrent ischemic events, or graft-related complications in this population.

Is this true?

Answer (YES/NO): NO